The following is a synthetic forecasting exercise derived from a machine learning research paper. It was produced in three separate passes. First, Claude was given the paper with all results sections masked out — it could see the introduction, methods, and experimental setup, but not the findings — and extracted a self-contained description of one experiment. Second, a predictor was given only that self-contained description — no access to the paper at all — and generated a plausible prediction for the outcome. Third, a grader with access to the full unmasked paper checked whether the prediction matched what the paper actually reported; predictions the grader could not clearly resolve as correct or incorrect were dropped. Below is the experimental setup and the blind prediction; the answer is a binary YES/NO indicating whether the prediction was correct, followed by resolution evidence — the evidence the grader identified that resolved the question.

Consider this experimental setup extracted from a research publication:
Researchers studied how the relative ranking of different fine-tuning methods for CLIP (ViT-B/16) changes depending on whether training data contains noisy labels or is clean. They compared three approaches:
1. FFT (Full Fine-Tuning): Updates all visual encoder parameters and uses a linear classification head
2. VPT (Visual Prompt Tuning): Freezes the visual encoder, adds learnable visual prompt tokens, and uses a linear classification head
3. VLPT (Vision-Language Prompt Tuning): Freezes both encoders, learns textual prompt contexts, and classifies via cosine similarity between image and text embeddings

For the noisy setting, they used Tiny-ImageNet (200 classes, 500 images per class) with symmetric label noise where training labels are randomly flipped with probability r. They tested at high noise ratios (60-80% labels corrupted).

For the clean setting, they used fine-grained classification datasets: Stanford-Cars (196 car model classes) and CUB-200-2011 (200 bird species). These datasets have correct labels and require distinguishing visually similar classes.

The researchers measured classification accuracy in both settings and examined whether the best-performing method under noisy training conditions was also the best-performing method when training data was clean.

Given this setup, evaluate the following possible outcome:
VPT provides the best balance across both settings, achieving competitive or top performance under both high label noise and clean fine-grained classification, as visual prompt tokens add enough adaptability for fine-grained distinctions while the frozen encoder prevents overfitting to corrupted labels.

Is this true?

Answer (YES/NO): NO